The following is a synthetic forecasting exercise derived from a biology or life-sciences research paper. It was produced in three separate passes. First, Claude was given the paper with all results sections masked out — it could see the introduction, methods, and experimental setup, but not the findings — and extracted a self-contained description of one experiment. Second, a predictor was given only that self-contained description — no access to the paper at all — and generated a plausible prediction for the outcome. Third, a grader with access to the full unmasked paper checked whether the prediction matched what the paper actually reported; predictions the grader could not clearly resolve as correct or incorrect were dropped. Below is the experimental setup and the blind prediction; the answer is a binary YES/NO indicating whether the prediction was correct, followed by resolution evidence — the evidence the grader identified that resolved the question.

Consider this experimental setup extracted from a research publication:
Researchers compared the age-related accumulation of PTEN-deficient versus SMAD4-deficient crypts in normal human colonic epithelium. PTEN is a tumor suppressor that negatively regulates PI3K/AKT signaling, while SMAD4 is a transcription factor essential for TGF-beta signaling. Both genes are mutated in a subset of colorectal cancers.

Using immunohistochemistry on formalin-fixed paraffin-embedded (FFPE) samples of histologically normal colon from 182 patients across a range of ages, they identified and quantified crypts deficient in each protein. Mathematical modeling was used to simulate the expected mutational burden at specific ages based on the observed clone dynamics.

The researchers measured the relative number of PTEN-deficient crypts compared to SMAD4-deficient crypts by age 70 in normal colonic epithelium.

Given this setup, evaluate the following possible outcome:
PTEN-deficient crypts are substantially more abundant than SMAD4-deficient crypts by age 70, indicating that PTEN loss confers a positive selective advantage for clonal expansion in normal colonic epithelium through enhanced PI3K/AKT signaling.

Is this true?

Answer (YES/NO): YES